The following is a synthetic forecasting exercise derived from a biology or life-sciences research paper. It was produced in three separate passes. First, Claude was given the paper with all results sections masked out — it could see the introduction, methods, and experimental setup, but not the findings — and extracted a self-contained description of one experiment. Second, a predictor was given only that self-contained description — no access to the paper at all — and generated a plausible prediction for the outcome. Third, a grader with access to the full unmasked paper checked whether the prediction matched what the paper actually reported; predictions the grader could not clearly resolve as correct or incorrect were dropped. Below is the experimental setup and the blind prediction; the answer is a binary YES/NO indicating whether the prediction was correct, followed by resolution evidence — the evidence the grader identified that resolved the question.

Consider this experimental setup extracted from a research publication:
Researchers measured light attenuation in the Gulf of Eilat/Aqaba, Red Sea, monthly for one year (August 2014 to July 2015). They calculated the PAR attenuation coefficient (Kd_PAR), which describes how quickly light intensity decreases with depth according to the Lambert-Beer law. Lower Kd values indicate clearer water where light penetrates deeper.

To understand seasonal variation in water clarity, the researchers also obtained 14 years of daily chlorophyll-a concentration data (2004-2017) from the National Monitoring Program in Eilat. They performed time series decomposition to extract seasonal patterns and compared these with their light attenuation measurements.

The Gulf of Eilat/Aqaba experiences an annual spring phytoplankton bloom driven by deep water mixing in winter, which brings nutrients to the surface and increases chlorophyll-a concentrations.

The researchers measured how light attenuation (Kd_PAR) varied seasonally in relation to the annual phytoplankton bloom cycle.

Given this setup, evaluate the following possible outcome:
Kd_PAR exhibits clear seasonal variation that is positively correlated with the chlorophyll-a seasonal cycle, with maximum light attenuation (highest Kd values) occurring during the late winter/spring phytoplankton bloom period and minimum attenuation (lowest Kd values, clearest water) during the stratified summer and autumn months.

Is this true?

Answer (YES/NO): YES